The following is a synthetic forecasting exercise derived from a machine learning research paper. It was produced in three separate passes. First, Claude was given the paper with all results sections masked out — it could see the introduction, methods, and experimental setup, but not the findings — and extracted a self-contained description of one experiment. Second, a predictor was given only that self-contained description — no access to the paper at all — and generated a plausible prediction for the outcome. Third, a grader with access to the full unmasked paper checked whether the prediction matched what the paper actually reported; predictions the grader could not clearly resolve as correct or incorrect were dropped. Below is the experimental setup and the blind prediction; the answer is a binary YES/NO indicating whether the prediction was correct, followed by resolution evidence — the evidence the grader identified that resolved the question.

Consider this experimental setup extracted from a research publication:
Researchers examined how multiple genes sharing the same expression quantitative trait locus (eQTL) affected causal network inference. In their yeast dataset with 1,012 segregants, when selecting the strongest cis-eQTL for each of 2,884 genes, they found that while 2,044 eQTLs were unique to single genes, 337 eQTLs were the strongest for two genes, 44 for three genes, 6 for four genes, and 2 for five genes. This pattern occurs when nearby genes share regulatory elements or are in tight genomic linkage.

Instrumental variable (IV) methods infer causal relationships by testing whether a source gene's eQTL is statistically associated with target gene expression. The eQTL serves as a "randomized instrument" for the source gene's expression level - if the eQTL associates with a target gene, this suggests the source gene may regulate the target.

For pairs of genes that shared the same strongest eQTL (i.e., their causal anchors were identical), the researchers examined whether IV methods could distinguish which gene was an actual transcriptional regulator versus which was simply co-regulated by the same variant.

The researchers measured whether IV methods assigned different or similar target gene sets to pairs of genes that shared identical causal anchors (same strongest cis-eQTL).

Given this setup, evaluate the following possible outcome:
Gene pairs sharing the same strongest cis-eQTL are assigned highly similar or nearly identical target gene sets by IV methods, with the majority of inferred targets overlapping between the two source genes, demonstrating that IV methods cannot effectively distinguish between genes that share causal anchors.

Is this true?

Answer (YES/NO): YES